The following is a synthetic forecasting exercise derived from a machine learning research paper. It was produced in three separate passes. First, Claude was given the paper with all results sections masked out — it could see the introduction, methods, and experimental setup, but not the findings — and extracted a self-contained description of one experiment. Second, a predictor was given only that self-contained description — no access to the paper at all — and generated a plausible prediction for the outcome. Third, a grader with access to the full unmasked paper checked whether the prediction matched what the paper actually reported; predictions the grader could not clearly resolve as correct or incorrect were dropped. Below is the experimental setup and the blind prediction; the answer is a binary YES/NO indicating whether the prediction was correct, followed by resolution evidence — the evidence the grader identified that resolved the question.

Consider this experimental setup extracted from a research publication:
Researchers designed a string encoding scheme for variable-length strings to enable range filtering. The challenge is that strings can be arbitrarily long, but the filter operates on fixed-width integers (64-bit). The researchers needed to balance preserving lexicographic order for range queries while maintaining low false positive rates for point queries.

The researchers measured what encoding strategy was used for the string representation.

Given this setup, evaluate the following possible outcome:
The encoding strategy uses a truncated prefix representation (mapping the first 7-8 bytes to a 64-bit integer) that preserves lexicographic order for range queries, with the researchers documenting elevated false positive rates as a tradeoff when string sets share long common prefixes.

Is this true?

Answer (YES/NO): NO